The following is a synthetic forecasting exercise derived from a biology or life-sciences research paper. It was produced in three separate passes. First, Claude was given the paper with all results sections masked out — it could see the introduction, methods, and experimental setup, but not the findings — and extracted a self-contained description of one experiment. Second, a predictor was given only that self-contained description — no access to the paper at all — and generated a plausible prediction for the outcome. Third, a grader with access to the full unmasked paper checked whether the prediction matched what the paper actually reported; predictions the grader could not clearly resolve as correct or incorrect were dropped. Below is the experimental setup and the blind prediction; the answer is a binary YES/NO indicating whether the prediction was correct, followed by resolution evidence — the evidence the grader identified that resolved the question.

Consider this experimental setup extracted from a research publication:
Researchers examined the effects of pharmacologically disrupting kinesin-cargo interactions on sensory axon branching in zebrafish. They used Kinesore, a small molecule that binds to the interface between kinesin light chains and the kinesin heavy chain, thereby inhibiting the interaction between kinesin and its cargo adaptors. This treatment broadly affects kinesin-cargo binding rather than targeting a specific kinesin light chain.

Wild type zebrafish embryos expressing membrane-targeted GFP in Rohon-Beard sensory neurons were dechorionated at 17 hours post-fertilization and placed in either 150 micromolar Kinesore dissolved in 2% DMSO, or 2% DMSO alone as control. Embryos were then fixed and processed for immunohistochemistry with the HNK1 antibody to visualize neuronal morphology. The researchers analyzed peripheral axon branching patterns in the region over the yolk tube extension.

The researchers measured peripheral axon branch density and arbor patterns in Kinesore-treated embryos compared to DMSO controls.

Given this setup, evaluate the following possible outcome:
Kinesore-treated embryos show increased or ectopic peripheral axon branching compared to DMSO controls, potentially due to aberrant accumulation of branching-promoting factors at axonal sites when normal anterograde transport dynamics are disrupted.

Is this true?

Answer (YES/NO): NO